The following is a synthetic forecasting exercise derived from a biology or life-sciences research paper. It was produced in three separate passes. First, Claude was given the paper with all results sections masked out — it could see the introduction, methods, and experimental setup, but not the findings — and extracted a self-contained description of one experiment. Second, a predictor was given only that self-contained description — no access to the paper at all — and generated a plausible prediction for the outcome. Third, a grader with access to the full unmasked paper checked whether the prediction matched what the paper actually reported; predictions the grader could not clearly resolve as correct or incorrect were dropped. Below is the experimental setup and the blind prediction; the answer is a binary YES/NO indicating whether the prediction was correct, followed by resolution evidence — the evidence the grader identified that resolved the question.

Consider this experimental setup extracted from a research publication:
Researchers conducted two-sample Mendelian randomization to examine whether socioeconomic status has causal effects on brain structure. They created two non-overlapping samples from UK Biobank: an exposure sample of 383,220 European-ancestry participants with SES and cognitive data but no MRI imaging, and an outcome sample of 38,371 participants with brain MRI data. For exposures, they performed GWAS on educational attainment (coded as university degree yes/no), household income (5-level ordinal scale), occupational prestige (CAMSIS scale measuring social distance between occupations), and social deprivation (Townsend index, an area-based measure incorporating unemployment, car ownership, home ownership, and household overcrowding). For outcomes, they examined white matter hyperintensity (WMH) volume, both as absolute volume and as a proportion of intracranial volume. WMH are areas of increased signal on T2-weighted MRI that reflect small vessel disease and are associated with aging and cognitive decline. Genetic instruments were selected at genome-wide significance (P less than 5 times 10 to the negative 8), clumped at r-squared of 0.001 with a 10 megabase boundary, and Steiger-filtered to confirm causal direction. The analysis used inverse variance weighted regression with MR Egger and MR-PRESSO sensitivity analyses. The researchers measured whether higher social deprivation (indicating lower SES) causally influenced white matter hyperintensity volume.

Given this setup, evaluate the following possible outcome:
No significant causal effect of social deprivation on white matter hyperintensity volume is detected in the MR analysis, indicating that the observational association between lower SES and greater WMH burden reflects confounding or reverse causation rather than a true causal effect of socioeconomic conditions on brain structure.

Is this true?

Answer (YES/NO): NO